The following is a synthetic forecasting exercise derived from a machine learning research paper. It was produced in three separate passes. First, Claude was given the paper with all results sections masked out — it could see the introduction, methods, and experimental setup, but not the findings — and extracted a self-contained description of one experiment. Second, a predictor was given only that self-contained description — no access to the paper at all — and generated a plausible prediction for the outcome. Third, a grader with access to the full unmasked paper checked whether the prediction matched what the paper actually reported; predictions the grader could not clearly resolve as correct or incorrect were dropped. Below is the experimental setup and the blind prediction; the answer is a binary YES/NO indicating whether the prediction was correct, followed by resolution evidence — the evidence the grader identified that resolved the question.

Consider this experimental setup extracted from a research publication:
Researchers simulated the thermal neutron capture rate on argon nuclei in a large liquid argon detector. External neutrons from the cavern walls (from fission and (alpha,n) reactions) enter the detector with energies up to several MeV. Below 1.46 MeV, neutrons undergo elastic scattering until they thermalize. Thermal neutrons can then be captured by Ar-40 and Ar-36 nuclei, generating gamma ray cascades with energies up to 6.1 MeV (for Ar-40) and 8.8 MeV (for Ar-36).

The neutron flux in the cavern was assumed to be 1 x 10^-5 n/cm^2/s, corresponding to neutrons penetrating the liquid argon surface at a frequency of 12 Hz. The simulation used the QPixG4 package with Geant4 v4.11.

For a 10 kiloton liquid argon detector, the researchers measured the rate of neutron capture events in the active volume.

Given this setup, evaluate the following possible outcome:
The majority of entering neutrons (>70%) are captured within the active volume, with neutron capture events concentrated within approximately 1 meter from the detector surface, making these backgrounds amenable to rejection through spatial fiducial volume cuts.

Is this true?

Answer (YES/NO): NO